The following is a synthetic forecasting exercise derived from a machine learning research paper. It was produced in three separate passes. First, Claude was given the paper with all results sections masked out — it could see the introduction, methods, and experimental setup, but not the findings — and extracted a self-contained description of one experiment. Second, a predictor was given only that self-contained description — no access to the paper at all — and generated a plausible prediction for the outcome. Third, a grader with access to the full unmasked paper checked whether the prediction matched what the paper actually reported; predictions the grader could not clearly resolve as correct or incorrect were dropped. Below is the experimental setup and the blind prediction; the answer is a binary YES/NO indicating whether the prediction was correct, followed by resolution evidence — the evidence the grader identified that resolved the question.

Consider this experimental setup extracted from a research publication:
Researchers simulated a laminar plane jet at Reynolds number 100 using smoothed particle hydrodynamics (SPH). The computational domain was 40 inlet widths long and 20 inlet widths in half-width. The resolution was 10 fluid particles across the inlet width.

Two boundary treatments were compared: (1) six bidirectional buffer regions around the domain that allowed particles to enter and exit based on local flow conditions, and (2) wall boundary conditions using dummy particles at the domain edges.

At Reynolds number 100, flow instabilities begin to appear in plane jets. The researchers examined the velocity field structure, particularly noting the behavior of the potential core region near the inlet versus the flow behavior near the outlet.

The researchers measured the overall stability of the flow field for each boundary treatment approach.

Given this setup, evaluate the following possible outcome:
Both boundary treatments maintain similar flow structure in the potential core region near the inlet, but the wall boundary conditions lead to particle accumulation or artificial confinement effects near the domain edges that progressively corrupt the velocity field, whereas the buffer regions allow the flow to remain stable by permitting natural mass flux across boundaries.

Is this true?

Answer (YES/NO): NO